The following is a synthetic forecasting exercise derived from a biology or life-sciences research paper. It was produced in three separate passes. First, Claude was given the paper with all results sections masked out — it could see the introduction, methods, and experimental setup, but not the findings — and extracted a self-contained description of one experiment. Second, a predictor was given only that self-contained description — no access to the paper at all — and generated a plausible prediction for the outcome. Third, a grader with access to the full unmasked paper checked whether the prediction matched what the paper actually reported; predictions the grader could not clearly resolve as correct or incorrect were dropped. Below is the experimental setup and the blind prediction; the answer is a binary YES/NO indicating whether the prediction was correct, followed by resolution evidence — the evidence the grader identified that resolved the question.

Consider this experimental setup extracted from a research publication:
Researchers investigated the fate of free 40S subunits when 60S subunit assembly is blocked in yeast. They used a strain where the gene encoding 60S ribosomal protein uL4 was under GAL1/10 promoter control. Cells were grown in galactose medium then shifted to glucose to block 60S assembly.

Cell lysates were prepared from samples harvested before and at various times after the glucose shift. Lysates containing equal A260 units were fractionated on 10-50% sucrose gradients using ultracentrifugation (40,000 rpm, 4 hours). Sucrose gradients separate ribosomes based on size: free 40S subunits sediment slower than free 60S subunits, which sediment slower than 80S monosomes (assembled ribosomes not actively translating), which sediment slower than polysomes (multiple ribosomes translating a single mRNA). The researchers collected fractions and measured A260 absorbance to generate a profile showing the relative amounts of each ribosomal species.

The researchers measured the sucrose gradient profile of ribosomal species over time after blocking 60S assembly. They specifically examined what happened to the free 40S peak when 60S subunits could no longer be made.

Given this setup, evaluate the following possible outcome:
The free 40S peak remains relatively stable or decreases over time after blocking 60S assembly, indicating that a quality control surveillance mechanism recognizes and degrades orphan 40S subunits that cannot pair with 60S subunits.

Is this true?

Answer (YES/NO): NO